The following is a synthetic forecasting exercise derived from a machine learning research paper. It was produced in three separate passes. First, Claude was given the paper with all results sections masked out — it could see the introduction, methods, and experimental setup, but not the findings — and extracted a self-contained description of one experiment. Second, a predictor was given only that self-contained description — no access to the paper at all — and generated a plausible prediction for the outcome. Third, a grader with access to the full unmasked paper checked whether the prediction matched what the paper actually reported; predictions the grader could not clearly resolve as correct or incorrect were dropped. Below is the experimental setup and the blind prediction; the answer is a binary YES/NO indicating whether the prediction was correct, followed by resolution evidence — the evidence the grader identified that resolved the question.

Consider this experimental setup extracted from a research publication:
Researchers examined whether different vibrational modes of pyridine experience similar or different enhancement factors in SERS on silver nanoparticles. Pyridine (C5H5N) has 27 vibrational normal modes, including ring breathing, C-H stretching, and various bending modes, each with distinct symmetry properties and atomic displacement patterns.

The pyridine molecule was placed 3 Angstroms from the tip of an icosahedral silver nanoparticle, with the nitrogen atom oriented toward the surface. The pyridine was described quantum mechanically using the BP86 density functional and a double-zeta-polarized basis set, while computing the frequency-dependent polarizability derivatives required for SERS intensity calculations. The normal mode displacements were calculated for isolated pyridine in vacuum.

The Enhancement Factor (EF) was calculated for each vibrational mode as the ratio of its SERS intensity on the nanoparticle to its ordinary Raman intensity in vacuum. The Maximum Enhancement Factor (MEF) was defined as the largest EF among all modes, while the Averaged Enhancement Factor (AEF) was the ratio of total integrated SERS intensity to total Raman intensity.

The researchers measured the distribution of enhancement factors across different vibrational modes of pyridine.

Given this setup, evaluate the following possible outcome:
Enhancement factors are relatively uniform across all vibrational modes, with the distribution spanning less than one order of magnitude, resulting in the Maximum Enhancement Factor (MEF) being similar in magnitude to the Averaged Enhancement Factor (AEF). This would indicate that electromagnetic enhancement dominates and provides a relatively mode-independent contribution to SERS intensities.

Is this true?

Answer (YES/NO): NO